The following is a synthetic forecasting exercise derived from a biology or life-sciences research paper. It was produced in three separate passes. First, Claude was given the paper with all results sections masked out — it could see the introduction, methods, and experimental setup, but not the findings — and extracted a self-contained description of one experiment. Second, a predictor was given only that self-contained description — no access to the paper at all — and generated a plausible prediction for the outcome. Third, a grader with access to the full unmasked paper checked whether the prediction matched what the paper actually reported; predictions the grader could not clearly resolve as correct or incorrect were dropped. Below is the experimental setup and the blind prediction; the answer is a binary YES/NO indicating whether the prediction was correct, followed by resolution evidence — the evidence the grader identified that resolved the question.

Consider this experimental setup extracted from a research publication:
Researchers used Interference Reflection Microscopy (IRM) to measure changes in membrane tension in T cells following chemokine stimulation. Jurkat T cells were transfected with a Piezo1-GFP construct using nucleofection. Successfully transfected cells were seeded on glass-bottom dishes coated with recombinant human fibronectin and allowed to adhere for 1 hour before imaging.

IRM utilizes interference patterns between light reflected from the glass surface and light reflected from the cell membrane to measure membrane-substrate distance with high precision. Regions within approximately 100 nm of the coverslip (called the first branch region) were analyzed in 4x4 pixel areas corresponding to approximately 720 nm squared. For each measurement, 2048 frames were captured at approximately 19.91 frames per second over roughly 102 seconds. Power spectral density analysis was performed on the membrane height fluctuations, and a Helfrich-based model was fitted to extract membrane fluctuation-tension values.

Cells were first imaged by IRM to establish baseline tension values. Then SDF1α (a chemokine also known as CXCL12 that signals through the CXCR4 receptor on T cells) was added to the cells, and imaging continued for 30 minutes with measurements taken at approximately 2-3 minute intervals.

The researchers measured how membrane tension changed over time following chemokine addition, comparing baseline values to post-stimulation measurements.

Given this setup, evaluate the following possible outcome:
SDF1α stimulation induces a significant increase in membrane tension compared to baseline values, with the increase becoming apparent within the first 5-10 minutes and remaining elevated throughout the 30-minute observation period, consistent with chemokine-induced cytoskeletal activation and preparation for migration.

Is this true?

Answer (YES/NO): NO